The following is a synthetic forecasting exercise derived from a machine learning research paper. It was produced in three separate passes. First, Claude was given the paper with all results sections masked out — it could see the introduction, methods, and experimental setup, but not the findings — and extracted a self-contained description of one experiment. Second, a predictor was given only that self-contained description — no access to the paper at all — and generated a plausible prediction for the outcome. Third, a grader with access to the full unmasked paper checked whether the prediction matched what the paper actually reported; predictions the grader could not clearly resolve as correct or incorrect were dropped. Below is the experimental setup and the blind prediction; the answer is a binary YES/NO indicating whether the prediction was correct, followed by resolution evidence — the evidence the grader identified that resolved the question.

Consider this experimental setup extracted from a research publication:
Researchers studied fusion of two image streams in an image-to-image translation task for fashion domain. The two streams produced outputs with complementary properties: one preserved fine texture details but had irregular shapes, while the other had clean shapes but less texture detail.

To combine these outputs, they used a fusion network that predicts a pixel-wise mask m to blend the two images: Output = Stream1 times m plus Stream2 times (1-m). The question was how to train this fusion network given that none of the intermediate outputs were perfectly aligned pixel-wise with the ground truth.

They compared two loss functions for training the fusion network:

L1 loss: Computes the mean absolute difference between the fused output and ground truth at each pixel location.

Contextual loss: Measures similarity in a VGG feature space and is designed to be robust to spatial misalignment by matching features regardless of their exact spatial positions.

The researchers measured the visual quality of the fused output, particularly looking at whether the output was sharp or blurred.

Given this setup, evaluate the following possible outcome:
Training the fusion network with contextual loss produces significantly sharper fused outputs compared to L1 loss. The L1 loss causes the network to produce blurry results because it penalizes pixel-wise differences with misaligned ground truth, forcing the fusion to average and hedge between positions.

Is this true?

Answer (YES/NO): YES